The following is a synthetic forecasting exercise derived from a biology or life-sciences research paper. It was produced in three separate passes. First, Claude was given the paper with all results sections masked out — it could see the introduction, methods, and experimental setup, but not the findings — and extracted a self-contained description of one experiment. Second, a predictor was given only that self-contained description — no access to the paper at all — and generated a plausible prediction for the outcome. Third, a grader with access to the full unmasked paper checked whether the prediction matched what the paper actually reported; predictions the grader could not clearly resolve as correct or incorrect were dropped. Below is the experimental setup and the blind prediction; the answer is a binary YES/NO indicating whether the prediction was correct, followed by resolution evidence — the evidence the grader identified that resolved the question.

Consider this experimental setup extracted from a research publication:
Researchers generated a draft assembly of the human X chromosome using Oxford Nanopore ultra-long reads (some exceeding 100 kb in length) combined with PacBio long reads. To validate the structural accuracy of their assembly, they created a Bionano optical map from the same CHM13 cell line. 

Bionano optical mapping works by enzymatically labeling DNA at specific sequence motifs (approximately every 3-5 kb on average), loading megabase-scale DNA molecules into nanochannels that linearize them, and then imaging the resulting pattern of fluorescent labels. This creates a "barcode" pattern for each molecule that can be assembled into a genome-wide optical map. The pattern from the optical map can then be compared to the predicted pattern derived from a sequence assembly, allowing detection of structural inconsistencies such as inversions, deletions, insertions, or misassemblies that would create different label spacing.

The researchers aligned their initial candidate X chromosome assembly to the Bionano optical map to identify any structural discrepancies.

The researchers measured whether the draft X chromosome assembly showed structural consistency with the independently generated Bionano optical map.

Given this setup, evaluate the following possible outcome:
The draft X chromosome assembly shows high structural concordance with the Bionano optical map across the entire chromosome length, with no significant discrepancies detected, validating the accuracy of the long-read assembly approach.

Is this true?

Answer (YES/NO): NO